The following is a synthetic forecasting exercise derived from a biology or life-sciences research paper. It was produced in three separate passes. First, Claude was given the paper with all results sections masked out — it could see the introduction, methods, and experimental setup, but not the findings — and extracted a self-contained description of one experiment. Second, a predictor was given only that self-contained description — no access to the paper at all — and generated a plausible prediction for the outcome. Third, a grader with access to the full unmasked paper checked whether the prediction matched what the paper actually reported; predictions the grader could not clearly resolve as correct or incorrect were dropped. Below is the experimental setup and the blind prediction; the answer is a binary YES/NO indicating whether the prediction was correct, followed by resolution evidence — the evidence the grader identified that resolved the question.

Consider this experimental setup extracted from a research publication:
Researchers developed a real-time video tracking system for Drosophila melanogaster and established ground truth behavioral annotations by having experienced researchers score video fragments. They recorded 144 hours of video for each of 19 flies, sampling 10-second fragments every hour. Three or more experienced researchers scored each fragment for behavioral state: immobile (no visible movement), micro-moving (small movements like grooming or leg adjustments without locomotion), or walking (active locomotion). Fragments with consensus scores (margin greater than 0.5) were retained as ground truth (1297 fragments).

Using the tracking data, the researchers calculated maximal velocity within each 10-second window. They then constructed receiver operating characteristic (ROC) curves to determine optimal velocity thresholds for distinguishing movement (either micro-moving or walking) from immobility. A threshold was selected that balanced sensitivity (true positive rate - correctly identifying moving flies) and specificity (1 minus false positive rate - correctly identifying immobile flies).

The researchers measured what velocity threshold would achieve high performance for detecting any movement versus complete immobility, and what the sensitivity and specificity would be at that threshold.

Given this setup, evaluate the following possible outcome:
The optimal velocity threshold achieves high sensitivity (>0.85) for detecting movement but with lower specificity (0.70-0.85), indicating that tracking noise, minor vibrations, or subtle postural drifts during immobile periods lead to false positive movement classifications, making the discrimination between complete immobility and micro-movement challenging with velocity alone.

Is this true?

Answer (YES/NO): NO